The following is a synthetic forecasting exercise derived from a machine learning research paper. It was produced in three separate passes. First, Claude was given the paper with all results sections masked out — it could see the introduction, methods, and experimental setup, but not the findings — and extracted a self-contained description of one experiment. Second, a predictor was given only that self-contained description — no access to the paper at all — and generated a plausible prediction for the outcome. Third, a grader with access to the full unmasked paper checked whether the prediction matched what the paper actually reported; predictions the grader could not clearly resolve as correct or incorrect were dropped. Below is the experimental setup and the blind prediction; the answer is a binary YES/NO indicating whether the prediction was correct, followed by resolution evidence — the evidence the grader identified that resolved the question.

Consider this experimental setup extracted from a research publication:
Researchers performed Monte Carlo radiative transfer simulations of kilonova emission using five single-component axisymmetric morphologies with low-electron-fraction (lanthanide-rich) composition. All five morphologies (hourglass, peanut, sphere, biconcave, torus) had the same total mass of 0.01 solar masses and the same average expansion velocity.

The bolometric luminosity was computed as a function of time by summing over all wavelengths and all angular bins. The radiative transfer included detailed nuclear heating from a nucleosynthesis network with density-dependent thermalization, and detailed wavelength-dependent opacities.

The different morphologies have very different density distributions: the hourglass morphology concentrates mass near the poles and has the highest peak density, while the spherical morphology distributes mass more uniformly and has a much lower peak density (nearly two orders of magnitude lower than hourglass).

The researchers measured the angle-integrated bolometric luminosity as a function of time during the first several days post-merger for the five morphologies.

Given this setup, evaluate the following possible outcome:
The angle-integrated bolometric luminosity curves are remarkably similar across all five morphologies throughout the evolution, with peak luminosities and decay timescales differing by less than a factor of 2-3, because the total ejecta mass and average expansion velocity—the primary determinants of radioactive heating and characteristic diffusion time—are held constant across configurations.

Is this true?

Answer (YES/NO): NO